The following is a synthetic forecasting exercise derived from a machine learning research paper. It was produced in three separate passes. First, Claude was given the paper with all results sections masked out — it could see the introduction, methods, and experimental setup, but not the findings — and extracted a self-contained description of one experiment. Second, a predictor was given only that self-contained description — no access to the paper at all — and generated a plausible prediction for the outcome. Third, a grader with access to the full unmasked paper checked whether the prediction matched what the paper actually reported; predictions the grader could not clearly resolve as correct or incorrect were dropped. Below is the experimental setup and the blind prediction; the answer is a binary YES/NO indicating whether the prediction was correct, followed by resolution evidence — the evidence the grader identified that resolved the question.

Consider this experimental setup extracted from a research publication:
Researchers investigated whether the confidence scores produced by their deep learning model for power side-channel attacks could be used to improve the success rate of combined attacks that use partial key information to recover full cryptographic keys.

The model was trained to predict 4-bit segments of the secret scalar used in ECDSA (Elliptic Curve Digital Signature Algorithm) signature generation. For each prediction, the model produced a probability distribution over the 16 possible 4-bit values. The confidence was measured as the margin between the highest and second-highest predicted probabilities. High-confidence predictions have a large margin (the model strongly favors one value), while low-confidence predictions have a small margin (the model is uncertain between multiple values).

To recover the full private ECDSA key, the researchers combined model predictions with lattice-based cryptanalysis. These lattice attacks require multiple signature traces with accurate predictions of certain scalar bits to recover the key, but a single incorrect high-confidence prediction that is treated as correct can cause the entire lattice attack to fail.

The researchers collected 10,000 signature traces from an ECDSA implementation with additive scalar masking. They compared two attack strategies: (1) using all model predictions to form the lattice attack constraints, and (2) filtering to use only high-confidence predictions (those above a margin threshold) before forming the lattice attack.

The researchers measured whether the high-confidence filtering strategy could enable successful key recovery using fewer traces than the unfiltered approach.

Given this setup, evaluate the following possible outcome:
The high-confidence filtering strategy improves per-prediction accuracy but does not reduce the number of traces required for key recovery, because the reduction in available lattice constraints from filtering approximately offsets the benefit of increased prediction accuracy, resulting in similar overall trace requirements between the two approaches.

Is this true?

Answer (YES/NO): NO